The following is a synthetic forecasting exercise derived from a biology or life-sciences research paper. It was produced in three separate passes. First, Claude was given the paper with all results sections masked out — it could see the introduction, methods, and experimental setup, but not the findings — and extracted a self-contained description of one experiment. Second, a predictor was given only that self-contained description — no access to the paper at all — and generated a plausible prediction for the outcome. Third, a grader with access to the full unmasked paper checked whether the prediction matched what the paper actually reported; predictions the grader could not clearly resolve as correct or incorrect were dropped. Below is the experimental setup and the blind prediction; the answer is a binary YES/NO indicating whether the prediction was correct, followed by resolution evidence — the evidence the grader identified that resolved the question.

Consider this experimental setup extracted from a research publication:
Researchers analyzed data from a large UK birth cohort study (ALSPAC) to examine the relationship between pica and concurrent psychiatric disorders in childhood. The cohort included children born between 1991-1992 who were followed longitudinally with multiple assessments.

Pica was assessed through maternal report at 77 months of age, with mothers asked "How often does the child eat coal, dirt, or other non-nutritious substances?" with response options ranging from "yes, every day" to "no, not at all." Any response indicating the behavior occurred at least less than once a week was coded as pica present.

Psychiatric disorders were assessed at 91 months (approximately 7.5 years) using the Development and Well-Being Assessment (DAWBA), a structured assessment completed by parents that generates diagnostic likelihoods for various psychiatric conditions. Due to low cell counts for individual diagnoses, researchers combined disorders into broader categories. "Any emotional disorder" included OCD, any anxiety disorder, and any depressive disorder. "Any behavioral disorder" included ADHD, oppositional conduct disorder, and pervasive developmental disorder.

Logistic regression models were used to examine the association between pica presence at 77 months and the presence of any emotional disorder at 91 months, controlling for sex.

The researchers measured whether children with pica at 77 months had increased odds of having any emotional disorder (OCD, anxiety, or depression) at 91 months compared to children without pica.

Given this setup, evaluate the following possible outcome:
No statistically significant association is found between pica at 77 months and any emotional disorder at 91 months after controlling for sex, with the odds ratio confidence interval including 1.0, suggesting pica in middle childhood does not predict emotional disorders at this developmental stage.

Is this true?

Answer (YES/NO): YES